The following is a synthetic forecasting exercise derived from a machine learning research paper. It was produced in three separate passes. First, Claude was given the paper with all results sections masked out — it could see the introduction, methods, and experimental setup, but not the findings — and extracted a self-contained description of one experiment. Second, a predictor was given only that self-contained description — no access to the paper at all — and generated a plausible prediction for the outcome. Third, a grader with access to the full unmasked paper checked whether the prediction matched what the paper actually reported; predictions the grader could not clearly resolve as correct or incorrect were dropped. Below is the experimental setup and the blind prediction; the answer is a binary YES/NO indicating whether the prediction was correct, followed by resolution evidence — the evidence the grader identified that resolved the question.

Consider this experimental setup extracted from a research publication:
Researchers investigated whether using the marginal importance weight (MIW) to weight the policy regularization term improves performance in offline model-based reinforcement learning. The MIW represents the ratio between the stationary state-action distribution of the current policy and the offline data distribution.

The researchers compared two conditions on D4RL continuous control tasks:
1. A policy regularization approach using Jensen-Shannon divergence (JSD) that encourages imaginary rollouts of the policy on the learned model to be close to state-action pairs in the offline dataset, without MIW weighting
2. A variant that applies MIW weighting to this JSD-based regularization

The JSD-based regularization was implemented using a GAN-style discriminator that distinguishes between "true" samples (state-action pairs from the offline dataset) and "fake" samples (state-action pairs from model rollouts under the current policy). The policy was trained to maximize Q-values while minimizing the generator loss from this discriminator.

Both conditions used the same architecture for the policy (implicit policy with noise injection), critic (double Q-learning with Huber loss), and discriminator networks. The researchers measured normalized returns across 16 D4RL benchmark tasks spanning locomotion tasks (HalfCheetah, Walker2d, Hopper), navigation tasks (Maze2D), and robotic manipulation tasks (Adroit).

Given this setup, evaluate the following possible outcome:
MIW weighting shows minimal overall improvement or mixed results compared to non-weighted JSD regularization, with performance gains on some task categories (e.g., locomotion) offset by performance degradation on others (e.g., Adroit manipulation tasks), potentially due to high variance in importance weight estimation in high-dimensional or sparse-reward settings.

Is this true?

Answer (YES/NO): NO